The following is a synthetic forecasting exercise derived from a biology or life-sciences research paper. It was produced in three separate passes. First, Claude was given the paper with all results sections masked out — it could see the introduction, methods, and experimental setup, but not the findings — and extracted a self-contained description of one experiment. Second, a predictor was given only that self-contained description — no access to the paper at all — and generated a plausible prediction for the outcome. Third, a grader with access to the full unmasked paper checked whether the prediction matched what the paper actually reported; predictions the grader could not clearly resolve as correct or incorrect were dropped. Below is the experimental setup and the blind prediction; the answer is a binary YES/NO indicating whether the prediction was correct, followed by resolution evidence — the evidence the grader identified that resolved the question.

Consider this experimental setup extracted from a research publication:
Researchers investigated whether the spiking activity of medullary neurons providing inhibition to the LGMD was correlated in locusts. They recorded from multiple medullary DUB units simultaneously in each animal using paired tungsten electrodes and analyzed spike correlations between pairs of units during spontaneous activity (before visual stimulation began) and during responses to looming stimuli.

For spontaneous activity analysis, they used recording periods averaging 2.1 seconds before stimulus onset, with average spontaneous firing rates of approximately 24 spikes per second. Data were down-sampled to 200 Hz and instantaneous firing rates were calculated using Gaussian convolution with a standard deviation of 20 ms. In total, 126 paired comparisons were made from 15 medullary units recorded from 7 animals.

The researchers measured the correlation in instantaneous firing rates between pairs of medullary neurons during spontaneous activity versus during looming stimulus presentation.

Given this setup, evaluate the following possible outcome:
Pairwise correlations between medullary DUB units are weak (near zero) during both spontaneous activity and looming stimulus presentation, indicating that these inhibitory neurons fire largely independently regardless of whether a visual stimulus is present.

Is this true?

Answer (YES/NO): NO